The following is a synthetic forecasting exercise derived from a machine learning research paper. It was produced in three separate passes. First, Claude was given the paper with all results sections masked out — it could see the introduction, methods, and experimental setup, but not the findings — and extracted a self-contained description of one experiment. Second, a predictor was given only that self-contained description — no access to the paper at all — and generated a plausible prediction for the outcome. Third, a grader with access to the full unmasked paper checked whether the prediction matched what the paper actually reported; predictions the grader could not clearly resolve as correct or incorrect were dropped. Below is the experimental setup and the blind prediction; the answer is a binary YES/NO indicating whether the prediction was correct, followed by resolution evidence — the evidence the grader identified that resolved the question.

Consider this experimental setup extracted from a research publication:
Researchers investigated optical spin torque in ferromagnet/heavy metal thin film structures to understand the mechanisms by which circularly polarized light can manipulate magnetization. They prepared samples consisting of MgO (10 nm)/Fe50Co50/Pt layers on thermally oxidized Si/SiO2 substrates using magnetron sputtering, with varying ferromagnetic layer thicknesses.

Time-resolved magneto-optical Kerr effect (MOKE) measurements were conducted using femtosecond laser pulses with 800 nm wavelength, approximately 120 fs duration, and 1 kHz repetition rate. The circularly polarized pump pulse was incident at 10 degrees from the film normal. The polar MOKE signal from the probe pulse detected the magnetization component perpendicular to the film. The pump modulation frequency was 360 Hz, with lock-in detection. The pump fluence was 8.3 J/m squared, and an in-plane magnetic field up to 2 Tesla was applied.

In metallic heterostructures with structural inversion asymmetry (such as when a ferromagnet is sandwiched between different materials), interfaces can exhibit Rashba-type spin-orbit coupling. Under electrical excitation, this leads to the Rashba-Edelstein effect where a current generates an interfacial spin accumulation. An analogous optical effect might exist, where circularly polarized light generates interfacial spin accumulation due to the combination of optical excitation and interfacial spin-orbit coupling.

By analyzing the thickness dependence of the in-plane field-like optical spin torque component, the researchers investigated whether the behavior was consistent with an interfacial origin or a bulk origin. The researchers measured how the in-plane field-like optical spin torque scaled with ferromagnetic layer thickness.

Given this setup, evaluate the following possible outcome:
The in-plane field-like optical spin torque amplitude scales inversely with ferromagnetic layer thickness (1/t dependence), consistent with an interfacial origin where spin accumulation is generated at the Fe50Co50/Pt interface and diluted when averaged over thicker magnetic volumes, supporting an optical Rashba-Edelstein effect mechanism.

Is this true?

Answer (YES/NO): YES